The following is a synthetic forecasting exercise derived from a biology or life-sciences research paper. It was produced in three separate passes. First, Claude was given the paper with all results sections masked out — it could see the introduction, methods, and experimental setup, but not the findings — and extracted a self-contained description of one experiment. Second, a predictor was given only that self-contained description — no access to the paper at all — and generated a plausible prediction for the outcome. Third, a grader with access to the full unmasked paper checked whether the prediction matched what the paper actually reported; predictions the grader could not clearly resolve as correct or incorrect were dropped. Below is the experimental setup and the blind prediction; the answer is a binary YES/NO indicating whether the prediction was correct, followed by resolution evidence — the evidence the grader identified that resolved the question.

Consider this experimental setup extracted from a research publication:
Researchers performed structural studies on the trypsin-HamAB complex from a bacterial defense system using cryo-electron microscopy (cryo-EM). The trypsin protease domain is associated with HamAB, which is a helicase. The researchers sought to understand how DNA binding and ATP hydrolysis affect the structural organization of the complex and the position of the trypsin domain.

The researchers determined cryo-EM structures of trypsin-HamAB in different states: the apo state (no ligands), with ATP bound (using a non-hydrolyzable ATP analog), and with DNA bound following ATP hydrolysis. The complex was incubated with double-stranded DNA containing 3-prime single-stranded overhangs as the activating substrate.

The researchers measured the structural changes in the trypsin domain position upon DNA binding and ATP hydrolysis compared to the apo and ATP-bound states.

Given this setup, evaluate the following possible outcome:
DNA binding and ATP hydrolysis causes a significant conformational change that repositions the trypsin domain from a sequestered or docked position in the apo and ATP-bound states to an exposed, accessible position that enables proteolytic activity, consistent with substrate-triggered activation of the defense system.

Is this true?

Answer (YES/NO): NO